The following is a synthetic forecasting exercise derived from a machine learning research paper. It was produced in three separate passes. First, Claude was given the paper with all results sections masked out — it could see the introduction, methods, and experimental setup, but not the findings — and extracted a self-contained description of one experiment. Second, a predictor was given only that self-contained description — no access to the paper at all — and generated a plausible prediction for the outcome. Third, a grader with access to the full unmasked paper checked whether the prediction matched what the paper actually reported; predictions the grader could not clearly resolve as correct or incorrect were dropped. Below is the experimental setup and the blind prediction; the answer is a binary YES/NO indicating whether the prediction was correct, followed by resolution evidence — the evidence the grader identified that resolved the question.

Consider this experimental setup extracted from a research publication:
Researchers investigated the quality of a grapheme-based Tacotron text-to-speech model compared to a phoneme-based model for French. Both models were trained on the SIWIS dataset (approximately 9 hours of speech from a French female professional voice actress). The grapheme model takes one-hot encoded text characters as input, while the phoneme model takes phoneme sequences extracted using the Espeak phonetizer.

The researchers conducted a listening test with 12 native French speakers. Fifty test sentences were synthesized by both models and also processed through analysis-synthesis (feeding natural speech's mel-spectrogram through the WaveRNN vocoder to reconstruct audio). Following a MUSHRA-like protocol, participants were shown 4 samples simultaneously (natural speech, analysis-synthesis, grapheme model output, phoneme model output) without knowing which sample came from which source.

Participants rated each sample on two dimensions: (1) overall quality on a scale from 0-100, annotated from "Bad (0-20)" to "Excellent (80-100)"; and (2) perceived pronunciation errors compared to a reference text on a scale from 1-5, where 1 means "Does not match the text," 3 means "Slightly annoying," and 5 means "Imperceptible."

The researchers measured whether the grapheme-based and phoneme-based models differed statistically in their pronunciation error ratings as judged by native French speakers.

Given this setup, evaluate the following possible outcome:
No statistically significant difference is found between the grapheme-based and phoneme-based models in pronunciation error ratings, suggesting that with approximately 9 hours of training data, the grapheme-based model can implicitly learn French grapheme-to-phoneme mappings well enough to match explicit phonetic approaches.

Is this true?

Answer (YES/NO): YES